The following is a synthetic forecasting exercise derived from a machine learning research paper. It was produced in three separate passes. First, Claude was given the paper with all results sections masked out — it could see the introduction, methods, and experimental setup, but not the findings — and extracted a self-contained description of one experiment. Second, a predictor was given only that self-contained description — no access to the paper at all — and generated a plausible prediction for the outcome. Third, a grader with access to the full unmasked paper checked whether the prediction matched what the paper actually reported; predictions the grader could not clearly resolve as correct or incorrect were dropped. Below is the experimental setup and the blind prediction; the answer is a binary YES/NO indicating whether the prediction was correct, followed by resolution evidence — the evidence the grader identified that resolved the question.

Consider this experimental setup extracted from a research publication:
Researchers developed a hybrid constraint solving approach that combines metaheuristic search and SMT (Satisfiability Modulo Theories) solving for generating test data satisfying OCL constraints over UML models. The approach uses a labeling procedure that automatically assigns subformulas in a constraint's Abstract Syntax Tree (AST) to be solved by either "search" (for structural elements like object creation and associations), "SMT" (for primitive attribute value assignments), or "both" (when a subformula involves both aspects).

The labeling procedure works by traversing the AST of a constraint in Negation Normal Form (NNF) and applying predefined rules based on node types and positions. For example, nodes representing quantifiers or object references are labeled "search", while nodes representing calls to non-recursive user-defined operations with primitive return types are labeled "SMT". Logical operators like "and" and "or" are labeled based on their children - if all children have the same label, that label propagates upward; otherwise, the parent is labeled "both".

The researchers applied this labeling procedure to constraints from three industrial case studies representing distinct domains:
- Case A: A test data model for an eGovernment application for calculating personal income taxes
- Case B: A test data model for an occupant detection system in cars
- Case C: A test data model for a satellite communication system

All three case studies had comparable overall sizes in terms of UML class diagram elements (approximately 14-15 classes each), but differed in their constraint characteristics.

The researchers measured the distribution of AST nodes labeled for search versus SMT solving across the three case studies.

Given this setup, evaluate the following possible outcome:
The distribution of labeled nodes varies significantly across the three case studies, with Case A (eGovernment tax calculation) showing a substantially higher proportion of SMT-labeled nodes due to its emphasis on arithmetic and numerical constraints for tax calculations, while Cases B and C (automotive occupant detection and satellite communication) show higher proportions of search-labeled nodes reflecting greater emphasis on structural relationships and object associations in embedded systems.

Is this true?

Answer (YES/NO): NO